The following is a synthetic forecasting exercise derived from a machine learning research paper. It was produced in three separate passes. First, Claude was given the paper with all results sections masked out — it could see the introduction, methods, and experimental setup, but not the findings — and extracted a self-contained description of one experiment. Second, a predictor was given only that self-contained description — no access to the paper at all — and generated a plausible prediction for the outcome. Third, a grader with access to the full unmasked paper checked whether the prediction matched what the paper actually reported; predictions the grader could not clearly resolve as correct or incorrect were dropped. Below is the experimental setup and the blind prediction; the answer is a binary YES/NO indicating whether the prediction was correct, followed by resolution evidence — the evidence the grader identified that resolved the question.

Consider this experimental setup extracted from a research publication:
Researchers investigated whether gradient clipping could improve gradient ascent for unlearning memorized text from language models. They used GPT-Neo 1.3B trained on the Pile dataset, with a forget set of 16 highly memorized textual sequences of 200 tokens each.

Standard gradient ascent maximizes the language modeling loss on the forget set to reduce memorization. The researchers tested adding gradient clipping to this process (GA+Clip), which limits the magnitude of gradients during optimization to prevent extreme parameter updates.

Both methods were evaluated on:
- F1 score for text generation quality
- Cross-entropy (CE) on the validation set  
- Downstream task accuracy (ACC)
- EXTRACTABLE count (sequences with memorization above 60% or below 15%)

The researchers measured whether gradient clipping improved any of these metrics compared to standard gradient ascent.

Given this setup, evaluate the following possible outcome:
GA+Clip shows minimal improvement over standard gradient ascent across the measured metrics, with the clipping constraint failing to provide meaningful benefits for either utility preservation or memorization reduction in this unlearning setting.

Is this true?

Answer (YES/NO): NO